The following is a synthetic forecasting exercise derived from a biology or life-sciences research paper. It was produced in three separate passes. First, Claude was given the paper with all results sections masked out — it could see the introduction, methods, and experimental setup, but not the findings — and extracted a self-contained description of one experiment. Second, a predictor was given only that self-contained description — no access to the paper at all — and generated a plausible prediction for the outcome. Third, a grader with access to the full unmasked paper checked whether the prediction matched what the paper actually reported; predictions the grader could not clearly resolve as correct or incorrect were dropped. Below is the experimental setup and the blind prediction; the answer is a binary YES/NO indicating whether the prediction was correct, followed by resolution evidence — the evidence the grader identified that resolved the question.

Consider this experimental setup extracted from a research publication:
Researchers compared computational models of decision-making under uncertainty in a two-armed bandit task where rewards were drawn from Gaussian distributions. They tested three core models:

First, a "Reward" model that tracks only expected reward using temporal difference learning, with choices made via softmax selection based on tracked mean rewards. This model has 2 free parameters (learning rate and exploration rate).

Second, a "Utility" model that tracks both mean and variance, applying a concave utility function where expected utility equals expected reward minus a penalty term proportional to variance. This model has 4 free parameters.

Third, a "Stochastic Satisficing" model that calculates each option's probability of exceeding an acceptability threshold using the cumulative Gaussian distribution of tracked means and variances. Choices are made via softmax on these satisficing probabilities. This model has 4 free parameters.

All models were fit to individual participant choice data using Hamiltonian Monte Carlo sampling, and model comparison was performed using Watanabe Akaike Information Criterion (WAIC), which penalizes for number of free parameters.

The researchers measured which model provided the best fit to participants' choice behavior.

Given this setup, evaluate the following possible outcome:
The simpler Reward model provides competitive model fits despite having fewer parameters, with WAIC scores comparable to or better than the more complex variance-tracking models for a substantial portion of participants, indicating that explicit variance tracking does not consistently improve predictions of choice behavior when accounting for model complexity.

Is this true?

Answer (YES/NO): YES